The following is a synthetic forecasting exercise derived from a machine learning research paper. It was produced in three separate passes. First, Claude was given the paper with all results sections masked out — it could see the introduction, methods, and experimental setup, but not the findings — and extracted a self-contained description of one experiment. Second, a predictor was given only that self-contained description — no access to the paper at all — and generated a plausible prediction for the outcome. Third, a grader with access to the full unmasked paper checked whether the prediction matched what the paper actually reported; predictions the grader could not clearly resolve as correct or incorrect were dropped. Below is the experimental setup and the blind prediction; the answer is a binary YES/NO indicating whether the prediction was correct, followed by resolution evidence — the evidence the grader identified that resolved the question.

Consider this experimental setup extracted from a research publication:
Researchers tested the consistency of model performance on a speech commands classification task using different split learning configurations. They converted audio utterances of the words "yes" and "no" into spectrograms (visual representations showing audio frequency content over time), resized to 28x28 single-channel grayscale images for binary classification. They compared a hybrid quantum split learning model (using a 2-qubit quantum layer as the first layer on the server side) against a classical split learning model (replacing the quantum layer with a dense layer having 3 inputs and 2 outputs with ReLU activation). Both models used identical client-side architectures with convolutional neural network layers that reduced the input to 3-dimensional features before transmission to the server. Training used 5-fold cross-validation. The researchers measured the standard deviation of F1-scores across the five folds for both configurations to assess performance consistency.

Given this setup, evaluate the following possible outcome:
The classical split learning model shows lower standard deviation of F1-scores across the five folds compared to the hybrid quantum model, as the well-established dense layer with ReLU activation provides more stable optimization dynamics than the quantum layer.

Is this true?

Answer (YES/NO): NO